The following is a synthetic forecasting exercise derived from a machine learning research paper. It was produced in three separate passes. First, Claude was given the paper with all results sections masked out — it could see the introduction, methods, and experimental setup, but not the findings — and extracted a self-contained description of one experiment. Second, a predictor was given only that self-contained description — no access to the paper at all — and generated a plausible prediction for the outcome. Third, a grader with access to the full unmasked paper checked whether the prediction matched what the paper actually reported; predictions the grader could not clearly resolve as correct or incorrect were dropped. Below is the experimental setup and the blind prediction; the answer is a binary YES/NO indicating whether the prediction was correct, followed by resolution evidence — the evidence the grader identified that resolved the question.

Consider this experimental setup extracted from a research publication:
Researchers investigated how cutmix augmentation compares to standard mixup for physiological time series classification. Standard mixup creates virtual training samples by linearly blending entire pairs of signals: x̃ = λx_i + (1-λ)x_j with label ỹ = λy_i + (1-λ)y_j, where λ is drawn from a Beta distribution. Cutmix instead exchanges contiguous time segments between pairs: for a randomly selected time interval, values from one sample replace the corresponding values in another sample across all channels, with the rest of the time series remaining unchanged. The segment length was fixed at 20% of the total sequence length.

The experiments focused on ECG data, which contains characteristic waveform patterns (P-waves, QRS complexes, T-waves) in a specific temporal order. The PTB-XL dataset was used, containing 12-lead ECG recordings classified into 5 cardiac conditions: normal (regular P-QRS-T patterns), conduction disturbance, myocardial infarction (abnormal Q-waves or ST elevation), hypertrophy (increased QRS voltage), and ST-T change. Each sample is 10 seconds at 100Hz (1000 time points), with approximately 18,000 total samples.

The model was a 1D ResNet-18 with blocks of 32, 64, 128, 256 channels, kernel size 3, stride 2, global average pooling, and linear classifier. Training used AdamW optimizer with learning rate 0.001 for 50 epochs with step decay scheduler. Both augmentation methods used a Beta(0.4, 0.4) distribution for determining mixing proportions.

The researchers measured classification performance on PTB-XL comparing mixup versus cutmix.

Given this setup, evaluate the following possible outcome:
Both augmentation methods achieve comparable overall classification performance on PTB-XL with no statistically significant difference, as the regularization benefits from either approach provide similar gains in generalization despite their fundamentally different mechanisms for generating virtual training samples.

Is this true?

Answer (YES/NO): NO